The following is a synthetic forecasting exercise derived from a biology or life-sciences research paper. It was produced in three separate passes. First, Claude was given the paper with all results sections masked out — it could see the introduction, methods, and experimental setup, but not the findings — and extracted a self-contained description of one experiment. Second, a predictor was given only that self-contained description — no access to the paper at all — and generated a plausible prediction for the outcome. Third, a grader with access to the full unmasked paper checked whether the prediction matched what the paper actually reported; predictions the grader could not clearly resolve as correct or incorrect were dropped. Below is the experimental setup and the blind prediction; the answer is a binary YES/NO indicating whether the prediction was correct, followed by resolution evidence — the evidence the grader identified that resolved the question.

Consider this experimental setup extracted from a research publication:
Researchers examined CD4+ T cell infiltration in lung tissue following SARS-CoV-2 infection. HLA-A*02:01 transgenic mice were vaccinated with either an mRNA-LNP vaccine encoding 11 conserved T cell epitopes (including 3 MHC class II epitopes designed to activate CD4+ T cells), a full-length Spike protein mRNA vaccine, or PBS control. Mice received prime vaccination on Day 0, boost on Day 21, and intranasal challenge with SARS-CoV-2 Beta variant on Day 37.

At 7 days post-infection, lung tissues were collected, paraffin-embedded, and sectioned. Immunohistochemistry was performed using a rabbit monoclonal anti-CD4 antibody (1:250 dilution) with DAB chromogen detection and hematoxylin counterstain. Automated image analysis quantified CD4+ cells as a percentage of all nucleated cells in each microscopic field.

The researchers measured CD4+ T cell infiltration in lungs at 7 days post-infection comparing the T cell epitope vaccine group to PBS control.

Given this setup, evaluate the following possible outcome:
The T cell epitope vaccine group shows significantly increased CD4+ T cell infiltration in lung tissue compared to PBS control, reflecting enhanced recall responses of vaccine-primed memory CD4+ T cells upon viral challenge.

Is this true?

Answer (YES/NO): YES